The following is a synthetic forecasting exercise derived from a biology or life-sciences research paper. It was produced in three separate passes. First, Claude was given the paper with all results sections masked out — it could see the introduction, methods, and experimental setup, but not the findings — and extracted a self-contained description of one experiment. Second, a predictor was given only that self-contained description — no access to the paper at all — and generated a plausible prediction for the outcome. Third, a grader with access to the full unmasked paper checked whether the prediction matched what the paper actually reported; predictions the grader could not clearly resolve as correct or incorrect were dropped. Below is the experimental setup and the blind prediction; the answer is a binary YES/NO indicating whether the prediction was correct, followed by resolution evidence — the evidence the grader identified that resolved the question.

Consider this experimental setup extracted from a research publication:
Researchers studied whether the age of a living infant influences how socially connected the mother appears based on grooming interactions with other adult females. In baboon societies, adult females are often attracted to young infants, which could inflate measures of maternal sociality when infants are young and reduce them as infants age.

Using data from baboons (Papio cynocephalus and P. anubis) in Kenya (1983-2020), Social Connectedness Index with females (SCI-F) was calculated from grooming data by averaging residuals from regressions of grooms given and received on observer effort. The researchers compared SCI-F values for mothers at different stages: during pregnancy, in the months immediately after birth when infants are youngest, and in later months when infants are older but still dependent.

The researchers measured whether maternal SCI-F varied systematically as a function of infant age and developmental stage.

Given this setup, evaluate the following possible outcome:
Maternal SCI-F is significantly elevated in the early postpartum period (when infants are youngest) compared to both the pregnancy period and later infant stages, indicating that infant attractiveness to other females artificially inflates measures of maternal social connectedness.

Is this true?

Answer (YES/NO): YES